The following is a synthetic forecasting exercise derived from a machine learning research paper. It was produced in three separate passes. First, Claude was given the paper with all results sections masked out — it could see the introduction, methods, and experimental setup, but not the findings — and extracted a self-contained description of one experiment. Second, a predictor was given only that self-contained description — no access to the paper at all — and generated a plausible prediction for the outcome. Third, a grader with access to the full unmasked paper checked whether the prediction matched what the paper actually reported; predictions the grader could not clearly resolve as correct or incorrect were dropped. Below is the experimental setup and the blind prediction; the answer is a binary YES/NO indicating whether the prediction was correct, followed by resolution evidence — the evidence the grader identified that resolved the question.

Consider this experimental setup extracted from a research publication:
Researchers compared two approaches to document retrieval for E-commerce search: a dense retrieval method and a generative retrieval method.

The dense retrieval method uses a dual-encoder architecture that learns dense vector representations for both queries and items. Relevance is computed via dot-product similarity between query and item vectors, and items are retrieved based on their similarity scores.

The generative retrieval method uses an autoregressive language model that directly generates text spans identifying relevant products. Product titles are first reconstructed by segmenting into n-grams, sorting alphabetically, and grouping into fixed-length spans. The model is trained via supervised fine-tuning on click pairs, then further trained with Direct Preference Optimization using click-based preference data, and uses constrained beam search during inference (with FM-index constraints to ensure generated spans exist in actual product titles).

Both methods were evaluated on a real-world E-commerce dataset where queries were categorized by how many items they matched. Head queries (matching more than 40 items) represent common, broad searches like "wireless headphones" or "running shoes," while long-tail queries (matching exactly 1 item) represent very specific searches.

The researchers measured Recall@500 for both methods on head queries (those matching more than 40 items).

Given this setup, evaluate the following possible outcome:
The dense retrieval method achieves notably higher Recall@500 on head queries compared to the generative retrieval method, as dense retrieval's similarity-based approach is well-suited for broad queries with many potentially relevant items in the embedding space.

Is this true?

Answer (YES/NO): YES